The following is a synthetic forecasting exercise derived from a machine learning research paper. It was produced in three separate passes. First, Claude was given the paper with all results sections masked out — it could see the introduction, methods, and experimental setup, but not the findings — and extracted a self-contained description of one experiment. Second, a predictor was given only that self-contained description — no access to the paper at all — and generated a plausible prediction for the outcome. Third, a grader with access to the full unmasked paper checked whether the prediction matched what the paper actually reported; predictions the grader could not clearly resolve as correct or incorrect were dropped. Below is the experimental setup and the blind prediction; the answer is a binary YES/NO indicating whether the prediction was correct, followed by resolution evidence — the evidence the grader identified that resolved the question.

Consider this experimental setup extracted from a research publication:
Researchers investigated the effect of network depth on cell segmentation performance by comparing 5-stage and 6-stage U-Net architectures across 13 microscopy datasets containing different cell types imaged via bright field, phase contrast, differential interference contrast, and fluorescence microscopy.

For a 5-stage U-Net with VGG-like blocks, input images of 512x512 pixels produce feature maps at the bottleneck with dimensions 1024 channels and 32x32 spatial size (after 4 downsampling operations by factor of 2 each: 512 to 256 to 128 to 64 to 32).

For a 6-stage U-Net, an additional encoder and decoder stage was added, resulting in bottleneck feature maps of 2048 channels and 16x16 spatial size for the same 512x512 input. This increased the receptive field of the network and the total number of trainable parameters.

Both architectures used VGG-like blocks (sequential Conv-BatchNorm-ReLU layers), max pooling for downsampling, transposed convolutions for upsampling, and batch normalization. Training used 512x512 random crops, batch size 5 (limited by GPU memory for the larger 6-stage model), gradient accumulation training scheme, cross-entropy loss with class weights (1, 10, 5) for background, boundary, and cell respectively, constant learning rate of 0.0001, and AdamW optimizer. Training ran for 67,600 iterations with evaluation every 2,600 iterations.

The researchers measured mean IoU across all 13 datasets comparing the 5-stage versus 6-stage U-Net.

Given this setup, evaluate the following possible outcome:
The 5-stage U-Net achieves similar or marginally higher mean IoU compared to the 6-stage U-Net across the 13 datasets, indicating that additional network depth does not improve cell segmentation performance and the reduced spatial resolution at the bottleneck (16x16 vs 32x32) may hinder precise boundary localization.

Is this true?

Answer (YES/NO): NO